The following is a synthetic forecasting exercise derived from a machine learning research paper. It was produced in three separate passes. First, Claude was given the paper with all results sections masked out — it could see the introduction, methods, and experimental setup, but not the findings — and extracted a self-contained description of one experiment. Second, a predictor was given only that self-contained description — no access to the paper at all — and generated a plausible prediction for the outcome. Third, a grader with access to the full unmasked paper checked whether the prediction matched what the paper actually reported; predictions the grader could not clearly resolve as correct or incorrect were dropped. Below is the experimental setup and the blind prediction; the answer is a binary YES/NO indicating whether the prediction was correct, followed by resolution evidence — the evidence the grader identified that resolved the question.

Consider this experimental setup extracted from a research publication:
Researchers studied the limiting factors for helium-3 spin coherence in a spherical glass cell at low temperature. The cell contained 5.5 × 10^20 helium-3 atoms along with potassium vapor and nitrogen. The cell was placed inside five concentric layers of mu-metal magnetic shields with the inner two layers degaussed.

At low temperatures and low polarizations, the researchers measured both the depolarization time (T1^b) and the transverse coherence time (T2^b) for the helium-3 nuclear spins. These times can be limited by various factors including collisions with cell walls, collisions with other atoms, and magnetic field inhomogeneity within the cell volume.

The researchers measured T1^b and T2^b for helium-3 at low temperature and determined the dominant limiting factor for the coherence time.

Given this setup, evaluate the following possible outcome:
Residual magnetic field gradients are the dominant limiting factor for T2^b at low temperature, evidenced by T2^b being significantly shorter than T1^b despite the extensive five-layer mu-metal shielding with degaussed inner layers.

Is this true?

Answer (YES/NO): YES